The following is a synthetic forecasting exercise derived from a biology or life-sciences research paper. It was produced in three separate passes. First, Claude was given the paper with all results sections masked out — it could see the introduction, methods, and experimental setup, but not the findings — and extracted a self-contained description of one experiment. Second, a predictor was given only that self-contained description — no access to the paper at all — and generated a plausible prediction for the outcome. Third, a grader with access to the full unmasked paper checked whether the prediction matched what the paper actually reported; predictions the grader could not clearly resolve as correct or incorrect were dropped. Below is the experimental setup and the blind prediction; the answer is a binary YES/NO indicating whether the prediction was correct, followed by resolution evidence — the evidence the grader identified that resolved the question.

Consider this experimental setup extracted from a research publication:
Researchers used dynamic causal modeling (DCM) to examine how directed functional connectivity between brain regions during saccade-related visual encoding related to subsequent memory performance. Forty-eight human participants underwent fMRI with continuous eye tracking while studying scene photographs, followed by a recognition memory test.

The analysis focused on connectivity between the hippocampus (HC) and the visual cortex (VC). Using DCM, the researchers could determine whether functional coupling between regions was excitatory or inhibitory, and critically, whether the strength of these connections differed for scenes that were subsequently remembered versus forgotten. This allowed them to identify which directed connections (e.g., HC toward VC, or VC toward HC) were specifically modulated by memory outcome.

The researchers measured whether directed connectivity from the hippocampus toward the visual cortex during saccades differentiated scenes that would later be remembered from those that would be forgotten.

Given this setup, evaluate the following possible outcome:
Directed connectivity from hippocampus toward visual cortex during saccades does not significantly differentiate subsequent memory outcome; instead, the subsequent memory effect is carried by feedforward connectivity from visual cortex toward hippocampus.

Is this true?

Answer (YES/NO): NO